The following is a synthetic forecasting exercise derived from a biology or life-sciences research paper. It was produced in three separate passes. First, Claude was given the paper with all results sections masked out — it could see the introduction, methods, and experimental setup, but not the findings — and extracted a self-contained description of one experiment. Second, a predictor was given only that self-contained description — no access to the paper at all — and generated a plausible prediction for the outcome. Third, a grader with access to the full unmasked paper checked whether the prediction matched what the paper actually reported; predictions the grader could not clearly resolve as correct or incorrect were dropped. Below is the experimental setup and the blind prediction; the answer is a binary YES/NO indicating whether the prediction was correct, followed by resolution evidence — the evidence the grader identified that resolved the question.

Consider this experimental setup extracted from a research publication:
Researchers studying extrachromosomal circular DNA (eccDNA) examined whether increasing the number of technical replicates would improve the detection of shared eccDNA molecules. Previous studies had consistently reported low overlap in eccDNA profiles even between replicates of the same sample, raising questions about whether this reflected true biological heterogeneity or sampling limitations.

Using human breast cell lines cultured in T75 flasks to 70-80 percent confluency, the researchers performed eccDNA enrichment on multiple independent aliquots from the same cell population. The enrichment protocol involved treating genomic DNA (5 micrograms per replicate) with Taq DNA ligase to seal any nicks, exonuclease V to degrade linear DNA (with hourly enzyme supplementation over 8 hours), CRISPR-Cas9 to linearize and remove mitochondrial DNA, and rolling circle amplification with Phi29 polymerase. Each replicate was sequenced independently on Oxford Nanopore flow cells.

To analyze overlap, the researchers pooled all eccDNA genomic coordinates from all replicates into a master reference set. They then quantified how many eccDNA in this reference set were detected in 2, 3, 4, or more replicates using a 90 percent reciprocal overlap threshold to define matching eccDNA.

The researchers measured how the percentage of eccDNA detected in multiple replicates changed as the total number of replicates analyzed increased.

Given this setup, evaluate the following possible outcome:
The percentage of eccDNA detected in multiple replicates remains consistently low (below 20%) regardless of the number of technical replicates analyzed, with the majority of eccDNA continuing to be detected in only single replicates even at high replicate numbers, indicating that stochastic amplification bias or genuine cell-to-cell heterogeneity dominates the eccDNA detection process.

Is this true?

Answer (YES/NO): NO